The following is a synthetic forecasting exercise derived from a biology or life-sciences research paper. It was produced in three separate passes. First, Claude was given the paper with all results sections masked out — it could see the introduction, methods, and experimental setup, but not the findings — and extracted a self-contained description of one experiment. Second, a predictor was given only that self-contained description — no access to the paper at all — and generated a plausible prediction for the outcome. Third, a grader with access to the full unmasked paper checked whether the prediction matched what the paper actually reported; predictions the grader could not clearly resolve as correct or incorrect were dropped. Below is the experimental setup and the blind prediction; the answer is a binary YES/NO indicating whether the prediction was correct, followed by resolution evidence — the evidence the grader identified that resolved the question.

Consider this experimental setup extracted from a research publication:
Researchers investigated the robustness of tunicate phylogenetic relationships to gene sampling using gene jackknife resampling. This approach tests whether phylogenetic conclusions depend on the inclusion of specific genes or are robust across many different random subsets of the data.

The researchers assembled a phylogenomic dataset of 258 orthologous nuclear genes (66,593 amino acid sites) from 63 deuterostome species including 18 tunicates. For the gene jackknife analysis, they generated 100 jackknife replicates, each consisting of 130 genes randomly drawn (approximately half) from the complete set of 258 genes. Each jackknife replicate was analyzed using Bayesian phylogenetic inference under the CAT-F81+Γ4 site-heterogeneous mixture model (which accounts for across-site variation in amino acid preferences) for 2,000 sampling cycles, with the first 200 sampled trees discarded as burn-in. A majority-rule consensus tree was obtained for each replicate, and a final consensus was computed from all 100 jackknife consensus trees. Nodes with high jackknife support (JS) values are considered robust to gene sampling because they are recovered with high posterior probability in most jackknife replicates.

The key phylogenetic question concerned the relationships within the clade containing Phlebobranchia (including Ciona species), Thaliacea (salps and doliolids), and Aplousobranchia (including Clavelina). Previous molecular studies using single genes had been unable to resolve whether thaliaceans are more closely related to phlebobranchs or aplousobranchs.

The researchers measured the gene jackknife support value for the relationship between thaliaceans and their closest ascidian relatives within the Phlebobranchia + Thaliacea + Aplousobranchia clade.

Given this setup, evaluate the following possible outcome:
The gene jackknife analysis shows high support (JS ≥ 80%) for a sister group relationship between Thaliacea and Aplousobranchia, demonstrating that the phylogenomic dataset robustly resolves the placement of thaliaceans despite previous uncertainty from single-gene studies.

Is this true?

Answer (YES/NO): NO